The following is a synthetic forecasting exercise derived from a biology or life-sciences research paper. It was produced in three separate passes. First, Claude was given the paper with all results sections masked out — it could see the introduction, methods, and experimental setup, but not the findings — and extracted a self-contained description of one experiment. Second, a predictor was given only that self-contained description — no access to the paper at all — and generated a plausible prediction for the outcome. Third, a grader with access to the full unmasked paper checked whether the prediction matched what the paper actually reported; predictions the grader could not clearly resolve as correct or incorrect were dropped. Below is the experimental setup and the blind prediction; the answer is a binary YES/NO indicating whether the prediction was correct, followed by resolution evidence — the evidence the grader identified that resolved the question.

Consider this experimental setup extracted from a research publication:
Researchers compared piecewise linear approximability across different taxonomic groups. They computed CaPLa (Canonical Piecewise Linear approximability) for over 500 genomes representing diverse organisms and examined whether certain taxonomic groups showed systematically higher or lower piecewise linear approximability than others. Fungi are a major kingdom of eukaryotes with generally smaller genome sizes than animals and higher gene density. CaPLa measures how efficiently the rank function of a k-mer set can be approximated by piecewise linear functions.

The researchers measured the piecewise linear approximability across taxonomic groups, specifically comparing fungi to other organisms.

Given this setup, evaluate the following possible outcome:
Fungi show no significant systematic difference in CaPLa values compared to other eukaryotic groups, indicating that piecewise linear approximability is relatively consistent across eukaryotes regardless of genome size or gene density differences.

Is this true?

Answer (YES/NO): NO